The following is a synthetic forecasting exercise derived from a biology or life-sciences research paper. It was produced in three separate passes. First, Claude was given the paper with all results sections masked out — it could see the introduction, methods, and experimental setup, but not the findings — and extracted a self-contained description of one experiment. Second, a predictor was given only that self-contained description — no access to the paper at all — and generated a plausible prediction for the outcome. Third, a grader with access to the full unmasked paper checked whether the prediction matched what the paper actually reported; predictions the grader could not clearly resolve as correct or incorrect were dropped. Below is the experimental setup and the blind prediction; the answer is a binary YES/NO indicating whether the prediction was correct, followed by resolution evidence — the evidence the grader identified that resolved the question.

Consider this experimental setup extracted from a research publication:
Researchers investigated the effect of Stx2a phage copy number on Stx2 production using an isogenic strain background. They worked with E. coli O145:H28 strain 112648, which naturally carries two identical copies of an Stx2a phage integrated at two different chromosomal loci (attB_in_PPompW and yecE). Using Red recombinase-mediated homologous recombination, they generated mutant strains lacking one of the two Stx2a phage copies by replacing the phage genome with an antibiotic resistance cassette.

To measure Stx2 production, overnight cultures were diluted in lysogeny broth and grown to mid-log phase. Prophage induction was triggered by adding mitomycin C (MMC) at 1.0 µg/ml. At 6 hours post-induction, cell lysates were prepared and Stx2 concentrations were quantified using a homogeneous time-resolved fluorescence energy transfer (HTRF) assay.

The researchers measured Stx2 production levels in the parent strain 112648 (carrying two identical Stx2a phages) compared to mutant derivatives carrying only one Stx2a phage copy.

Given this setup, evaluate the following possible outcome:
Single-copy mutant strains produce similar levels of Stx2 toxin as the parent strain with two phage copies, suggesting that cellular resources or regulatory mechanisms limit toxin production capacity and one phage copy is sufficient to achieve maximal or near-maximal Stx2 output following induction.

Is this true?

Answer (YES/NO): NO